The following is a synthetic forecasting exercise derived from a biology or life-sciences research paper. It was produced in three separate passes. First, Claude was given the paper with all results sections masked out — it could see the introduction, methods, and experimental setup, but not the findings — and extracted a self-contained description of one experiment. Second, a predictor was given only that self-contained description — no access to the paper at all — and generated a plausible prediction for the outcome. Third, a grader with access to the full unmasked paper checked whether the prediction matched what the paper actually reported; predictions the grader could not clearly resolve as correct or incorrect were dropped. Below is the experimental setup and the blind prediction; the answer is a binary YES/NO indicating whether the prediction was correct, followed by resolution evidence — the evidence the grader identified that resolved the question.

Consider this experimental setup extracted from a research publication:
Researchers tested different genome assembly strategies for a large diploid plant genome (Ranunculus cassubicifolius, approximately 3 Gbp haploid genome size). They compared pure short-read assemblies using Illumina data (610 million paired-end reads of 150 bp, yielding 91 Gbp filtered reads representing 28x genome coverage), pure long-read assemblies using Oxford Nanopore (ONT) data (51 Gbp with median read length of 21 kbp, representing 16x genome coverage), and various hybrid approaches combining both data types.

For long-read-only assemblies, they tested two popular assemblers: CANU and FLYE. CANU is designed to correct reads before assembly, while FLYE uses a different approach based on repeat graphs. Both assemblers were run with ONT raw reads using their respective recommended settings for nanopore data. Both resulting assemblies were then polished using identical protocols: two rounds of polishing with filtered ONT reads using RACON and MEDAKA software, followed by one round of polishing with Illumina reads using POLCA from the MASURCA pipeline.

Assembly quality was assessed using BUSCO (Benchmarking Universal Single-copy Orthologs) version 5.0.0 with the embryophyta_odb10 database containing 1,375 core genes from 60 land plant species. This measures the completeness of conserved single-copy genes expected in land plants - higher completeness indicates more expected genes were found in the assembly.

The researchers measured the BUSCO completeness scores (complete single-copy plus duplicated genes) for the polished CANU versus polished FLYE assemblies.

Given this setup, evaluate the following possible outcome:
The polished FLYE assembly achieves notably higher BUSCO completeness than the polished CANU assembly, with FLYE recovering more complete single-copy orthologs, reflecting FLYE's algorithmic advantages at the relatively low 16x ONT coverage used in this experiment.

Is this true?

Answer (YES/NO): YES